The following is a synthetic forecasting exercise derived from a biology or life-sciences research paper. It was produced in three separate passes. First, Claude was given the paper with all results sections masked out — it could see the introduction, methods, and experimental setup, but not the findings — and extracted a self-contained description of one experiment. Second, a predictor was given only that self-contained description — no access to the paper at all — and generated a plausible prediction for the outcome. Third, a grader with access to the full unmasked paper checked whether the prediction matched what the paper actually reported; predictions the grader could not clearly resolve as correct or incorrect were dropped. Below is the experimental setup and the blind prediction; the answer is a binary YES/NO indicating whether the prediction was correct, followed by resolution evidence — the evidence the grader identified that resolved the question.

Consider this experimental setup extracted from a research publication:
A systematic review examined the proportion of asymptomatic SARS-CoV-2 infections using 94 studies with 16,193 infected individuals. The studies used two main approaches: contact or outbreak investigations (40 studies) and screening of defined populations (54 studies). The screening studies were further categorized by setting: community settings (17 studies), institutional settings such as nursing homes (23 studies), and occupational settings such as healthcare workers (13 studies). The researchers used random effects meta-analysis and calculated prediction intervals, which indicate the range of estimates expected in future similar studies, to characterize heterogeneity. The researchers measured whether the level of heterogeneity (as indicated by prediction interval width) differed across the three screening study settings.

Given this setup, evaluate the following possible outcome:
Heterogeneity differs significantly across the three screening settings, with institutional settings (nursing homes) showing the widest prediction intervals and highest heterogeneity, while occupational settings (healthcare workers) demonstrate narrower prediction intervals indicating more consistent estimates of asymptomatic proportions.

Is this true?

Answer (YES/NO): NO